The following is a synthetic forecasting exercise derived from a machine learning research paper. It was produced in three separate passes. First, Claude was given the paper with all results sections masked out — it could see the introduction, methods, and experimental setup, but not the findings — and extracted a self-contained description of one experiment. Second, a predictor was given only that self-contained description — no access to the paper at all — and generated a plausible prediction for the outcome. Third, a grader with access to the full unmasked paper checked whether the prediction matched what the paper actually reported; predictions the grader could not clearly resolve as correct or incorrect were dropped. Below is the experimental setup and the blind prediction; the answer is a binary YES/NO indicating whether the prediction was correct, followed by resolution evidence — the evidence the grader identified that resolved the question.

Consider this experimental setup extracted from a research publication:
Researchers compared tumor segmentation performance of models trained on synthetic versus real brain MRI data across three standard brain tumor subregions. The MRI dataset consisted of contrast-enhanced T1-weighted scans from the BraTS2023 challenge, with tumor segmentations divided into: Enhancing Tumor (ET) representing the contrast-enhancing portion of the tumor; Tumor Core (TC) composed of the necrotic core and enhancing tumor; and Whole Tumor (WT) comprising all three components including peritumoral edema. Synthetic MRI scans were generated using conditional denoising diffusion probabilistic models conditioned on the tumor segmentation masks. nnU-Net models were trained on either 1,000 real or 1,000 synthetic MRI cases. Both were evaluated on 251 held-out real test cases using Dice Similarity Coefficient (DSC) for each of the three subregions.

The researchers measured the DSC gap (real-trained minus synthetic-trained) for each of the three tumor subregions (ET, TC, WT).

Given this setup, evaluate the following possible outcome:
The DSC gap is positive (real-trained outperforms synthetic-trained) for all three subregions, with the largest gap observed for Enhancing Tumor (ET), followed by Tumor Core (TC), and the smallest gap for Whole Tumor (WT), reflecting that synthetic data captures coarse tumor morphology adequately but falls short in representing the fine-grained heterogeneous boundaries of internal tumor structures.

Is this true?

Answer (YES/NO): NO